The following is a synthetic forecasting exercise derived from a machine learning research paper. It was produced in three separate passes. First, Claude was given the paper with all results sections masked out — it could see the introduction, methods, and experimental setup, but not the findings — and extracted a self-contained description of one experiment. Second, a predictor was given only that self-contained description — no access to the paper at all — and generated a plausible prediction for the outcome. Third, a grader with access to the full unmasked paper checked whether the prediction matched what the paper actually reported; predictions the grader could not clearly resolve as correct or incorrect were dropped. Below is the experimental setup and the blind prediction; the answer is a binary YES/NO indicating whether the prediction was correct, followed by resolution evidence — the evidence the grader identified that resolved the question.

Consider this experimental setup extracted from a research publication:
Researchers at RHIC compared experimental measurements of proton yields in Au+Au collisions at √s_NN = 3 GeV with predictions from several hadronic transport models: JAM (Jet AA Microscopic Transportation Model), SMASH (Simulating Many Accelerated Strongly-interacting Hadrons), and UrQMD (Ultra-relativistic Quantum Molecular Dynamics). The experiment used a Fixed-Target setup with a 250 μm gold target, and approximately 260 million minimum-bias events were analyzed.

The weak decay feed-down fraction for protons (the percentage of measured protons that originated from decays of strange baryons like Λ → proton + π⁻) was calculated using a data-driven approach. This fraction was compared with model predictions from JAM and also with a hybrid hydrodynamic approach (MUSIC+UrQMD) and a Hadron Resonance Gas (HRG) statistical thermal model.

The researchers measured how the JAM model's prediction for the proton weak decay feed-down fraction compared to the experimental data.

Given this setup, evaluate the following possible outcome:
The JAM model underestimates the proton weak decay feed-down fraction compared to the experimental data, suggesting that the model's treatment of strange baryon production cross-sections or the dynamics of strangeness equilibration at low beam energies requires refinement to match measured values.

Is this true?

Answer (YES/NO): YES